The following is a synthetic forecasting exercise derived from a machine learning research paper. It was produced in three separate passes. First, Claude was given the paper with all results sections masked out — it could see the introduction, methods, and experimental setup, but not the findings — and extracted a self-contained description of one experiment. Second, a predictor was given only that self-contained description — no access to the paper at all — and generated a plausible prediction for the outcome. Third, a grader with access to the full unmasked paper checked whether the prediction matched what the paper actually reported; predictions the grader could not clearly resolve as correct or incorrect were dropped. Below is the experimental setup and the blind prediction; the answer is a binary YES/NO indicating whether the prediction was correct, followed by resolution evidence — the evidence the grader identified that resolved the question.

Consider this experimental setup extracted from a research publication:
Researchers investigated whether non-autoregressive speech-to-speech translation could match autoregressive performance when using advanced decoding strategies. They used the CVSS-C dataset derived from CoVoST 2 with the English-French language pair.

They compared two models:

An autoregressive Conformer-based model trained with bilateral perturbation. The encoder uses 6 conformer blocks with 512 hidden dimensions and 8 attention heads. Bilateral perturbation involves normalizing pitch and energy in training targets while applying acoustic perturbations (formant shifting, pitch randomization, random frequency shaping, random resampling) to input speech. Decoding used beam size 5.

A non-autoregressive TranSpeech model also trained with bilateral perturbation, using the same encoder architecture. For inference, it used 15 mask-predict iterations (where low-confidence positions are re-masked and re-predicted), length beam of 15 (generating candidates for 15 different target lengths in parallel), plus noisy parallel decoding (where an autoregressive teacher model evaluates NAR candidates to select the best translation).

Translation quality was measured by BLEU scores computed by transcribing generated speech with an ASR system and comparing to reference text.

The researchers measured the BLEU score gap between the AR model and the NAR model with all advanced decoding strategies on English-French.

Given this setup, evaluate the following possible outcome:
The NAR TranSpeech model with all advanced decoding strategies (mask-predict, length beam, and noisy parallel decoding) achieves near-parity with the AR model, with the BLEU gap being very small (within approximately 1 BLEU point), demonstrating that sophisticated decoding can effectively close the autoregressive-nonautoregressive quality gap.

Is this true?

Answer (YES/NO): NO